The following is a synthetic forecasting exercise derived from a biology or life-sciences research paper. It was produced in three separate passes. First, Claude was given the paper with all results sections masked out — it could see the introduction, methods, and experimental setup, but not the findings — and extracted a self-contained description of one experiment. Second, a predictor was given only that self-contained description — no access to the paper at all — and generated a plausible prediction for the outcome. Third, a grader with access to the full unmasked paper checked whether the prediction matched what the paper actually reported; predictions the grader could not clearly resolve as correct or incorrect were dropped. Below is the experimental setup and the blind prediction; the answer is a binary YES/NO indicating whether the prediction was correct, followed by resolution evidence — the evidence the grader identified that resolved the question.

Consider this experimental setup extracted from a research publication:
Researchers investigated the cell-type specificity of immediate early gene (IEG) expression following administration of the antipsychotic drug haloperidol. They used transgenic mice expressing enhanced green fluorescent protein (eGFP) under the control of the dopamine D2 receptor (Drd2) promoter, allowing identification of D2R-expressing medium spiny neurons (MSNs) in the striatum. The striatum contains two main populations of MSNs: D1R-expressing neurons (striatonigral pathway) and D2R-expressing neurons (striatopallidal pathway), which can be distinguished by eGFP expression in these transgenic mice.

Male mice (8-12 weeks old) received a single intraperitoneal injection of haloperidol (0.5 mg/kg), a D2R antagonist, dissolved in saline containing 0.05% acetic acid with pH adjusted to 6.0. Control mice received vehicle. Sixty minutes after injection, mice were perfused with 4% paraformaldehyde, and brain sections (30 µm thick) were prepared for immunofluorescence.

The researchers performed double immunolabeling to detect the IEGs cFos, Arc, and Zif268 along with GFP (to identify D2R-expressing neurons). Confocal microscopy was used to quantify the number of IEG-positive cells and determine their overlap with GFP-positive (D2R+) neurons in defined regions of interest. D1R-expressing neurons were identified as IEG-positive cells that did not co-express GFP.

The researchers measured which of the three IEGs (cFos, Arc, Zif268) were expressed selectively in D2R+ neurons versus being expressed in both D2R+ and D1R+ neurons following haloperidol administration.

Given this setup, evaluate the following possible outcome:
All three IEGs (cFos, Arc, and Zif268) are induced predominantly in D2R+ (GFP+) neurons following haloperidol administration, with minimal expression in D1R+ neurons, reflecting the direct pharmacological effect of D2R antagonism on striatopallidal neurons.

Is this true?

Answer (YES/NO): NO